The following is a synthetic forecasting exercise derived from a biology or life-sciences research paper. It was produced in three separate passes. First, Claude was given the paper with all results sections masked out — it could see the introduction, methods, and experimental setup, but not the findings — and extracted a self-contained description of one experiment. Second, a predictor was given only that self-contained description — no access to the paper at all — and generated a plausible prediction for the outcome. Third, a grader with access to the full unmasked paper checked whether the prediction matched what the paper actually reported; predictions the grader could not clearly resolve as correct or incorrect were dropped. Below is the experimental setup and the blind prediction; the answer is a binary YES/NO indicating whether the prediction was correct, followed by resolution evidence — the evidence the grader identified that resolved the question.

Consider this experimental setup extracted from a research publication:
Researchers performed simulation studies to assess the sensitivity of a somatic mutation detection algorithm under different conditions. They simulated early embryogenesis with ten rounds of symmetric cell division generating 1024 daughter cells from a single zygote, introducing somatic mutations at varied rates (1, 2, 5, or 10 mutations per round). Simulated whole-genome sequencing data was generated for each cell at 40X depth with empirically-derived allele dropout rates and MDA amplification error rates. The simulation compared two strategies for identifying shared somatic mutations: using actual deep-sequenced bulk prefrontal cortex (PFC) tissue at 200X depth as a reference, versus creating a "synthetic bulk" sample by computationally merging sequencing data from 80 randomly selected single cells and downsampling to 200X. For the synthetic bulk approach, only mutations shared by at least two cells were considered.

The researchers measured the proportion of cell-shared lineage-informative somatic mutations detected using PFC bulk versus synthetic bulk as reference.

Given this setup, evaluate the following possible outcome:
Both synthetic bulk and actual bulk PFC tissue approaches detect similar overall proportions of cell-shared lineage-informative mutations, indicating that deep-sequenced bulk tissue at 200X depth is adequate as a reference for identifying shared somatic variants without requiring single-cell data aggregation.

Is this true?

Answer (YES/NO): NO